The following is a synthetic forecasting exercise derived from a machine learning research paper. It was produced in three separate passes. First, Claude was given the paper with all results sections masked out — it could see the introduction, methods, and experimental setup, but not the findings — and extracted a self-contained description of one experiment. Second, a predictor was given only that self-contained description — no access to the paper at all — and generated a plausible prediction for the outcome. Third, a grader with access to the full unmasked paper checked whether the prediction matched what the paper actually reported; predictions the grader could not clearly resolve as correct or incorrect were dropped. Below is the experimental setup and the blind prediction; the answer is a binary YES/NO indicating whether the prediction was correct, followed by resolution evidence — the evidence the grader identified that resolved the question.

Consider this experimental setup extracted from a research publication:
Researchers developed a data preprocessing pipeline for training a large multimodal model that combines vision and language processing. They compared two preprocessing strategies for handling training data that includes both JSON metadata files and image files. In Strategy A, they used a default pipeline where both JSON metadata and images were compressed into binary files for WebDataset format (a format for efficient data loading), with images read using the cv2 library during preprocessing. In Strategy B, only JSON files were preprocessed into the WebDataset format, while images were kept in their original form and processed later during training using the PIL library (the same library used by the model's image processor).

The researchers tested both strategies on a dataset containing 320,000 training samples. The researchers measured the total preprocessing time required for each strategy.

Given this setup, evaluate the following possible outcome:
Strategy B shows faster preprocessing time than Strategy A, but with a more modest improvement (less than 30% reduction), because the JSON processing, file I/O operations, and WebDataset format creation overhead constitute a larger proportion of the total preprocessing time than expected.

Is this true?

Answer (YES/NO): NO